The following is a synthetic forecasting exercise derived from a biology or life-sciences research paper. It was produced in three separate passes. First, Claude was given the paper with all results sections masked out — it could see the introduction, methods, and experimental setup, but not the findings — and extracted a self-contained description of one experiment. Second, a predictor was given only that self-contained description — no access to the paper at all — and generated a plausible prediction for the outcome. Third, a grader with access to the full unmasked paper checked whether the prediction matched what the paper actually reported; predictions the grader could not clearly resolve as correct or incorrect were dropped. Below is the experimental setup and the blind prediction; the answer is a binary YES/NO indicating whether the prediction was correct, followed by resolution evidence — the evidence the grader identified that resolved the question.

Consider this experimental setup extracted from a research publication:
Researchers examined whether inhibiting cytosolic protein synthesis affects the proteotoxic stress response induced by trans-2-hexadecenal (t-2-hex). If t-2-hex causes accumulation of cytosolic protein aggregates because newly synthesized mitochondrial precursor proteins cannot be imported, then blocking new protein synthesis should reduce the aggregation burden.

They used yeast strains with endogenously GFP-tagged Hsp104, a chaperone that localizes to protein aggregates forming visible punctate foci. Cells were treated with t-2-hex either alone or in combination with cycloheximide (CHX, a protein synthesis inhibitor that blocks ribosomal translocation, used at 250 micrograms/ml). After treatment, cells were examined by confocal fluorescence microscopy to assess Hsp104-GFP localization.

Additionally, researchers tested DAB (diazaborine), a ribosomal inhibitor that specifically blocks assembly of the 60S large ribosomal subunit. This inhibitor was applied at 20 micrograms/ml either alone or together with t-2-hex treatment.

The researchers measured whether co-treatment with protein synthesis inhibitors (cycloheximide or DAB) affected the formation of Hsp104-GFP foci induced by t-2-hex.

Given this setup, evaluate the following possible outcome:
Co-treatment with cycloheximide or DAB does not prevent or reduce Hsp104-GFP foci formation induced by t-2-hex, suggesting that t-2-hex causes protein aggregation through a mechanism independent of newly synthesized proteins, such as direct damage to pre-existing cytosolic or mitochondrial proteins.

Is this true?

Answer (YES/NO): NO